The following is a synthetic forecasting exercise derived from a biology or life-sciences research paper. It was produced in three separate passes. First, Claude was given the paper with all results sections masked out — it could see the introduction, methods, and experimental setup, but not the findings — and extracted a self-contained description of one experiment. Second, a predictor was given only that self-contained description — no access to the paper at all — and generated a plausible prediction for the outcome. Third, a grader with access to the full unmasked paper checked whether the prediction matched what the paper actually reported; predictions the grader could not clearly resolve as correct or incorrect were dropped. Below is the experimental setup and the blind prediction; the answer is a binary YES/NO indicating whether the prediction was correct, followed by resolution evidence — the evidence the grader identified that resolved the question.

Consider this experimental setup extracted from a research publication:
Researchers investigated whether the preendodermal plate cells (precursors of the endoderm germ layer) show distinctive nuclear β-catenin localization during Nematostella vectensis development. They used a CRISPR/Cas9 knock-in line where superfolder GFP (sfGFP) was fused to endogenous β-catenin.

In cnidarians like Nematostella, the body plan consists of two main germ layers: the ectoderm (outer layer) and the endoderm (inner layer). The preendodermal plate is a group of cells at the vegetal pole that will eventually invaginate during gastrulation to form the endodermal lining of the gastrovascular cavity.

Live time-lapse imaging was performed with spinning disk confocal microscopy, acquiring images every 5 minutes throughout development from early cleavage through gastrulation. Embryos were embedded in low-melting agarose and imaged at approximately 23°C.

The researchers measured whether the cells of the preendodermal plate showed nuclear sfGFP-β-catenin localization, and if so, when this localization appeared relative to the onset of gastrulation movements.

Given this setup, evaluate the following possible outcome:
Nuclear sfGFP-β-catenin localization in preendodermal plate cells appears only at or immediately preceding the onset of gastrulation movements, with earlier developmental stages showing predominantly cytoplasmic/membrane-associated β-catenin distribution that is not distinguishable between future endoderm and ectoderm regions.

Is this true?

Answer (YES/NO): NO